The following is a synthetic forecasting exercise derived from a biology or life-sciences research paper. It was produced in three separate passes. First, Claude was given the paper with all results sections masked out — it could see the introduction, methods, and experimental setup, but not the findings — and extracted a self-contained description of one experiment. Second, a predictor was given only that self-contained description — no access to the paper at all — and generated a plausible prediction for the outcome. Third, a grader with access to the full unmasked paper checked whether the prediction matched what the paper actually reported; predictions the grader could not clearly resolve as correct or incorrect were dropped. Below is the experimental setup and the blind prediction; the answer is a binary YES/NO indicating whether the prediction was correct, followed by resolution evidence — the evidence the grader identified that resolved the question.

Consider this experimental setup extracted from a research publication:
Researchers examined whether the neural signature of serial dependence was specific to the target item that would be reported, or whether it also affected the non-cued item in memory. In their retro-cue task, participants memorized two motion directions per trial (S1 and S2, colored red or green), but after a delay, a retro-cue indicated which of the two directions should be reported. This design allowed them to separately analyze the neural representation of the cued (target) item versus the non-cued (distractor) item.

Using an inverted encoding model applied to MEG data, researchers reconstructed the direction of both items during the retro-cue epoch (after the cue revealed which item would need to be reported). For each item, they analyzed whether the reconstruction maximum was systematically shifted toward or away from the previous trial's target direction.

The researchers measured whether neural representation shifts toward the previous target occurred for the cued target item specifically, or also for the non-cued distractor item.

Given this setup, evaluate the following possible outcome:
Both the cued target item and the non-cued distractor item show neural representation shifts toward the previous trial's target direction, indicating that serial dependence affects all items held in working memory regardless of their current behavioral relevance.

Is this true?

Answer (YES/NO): NO